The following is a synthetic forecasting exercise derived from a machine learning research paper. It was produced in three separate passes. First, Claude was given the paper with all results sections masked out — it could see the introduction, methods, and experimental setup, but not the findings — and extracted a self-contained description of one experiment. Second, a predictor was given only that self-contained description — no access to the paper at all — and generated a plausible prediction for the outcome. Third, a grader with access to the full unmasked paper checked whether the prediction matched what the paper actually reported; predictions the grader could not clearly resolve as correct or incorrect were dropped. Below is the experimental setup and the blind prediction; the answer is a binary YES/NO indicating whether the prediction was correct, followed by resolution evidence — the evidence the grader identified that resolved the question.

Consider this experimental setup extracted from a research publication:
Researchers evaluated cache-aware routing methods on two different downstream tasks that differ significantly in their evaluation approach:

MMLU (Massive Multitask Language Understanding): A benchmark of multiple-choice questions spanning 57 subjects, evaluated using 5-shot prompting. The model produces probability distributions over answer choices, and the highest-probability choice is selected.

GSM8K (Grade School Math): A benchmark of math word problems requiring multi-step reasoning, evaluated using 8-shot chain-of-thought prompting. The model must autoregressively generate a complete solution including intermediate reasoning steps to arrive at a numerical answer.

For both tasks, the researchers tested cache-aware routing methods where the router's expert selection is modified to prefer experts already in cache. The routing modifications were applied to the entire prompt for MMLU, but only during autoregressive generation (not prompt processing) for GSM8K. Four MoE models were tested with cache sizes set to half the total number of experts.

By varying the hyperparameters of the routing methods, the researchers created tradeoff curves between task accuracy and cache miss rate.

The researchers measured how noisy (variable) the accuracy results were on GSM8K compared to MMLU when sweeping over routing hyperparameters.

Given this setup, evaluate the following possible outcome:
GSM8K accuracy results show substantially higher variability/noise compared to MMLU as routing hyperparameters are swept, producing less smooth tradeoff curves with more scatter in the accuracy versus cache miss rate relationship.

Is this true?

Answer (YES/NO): YES